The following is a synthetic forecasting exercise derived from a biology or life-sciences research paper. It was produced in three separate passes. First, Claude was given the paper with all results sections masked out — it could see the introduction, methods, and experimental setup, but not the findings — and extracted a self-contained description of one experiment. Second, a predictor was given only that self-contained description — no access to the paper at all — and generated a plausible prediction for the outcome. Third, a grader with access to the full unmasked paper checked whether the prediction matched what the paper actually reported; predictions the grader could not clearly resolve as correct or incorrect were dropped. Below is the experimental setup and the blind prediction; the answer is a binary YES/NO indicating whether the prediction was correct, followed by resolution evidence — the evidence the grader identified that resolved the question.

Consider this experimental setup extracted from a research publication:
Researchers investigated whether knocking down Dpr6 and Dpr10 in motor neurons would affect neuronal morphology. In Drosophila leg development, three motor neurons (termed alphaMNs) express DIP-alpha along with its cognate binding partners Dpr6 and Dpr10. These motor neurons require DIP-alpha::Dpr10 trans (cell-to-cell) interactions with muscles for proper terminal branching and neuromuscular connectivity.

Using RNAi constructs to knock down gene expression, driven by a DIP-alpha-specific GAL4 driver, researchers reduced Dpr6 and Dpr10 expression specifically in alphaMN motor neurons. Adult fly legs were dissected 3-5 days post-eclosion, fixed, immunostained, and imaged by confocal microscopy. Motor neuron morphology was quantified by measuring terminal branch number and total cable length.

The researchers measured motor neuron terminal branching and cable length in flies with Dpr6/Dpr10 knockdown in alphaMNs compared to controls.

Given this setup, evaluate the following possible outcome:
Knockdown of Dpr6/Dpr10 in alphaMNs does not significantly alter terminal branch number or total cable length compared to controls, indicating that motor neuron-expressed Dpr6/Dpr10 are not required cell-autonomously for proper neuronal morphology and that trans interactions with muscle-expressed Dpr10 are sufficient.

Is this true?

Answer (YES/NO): NO